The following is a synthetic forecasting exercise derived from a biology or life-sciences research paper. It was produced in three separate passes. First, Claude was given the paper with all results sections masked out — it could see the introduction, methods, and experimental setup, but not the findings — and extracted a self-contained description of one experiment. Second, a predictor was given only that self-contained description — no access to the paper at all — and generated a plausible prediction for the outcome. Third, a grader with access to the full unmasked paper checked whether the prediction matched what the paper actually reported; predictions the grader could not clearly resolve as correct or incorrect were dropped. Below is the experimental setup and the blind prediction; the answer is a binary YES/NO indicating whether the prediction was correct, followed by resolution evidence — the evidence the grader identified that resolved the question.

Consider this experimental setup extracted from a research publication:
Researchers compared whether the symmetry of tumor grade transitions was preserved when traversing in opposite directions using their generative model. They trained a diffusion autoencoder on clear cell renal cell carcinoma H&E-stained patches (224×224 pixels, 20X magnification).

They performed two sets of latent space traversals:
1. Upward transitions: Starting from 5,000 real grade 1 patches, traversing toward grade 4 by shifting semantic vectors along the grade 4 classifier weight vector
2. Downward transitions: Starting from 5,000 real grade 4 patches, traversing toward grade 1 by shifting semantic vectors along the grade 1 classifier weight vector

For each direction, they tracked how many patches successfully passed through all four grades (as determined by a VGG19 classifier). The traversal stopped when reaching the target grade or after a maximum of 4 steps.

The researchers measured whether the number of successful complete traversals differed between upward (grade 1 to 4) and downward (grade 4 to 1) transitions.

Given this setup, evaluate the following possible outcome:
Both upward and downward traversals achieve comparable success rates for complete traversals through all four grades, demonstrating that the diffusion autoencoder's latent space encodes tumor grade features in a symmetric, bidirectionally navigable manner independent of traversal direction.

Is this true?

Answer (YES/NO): NO